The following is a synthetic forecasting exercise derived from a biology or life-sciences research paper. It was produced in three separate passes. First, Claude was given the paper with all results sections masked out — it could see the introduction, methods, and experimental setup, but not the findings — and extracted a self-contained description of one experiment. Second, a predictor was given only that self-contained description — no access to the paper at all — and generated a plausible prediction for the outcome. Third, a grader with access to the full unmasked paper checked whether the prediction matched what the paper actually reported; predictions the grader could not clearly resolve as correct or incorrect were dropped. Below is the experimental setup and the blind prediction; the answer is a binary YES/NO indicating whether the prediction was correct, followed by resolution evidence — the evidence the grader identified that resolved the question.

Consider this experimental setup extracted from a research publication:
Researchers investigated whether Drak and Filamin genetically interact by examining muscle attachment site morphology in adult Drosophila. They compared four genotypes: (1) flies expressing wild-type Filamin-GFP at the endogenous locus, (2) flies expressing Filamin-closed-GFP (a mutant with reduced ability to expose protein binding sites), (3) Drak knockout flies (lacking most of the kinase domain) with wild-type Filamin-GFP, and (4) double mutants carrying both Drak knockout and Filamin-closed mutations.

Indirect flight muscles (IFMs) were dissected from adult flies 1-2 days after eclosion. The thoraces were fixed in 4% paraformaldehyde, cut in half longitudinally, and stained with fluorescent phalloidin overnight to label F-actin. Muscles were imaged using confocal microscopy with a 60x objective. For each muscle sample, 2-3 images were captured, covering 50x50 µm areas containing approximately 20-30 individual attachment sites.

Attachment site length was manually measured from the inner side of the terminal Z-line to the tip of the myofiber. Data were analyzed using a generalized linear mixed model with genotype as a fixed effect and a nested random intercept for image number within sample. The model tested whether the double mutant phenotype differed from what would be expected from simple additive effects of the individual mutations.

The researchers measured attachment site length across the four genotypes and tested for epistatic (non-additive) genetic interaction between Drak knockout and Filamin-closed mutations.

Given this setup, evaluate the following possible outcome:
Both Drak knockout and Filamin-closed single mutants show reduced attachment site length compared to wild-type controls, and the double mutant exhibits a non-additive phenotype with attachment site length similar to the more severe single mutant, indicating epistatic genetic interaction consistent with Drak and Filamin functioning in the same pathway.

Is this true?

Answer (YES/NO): NO